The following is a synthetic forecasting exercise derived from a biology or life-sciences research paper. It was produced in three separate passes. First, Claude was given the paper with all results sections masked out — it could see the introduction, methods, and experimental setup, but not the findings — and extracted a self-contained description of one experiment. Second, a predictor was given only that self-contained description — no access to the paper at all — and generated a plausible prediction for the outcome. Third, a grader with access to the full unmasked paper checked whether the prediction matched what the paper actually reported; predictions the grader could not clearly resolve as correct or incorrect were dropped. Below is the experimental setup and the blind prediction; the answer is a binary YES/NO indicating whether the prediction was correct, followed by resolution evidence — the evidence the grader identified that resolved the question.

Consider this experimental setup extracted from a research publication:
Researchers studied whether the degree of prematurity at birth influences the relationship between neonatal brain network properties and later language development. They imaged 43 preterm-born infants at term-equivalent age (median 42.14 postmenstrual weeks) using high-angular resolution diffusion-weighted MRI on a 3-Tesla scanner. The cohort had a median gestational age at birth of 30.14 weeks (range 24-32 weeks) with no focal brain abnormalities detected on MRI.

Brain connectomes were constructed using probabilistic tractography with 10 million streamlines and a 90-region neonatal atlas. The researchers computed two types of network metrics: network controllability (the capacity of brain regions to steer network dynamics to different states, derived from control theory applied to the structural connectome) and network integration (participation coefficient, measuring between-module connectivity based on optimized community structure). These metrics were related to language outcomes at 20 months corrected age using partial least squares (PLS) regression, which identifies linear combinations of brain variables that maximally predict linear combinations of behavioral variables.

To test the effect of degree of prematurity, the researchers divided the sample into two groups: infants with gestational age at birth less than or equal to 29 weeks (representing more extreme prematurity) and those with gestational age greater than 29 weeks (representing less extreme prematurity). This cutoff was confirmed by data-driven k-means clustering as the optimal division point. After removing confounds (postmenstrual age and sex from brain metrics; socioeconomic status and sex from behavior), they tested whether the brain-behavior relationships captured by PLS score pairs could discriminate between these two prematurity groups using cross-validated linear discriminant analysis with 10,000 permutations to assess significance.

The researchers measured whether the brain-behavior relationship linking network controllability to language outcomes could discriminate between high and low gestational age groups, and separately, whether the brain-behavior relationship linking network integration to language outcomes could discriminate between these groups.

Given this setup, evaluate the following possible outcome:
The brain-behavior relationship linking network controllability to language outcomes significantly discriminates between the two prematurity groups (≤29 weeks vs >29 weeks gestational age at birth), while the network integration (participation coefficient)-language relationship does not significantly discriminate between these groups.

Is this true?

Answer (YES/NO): NO